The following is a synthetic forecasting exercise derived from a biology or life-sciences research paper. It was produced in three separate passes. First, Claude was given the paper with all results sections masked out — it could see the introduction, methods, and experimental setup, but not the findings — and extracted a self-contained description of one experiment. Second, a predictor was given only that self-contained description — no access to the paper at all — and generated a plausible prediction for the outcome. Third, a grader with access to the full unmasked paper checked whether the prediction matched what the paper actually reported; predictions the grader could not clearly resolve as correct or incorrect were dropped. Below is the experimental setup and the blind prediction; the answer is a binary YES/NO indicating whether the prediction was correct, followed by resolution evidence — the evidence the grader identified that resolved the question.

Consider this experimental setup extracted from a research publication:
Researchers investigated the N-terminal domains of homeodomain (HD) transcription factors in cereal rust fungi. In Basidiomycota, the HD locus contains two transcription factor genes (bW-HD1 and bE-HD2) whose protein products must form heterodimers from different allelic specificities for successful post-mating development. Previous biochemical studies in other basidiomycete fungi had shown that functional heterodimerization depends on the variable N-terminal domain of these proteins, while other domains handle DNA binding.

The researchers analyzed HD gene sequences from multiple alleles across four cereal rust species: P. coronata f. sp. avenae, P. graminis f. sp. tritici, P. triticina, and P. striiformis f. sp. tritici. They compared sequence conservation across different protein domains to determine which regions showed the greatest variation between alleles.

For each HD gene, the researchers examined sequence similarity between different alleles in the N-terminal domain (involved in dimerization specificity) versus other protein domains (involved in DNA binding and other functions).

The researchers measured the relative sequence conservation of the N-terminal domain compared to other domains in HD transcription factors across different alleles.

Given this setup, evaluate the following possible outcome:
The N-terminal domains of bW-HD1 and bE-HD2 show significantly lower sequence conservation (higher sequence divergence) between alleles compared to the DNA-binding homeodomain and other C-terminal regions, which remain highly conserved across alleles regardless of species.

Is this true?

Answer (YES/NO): YES